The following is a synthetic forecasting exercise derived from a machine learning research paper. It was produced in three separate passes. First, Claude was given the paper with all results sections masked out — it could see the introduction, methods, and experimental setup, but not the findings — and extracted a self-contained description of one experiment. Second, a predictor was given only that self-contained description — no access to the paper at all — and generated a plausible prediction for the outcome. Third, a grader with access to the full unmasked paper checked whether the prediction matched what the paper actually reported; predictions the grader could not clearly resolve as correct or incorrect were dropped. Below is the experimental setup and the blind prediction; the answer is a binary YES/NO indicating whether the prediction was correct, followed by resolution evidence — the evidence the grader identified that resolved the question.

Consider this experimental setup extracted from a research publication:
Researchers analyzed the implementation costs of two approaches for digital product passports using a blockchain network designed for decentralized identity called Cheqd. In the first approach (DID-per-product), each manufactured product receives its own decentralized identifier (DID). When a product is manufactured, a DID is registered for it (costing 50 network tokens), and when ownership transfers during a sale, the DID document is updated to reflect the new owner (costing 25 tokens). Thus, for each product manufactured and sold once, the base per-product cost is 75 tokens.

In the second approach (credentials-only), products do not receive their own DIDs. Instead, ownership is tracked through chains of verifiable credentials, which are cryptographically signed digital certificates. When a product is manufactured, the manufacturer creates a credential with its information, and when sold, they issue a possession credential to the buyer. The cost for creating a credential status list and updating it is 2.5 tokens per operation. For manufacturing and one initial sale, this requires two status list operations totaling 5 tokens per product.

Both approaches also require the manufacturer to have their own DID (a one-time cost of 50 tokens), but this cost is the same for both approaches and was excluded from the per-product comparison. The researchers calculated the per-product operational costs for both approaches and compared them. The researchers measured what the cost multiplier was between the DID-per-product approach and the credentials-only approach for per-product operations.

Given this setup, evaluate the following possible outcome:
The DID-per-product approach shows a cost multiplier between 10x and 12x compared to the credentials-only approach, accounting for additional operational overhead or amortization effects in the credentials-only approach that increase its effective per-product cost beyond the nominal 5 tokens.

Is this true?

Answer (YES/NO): NO